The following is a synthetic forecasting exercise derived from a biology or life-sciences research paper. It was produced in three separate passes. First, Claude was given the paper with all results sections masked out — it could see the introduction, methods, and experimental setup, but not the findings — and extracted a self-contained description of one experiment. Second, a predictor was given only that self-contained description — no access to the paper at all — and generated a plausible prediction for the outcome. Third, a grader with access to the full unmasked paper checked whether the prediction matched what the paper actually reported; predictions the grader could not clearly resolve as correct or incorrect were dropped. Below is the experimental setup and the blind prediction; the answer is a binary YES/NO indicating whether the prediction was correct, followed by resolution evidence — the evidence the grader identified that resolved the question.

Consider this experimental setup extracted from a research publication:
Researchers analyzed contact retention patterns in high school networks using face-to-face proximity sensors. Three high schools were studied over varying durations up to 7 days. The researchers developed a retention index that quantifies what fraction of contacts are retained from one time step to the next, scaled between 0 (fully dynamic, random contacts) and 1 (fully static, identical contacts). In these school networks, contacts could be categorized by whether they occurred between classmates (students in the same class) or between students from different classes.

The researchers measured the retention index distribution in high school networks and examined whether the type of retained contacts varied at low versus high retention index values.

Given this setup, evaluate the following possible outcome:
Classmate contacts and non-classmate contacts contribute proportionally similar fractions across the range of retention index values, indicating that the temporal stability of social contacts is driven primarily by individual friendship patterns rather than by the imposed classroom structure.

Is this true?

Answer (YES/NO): NO